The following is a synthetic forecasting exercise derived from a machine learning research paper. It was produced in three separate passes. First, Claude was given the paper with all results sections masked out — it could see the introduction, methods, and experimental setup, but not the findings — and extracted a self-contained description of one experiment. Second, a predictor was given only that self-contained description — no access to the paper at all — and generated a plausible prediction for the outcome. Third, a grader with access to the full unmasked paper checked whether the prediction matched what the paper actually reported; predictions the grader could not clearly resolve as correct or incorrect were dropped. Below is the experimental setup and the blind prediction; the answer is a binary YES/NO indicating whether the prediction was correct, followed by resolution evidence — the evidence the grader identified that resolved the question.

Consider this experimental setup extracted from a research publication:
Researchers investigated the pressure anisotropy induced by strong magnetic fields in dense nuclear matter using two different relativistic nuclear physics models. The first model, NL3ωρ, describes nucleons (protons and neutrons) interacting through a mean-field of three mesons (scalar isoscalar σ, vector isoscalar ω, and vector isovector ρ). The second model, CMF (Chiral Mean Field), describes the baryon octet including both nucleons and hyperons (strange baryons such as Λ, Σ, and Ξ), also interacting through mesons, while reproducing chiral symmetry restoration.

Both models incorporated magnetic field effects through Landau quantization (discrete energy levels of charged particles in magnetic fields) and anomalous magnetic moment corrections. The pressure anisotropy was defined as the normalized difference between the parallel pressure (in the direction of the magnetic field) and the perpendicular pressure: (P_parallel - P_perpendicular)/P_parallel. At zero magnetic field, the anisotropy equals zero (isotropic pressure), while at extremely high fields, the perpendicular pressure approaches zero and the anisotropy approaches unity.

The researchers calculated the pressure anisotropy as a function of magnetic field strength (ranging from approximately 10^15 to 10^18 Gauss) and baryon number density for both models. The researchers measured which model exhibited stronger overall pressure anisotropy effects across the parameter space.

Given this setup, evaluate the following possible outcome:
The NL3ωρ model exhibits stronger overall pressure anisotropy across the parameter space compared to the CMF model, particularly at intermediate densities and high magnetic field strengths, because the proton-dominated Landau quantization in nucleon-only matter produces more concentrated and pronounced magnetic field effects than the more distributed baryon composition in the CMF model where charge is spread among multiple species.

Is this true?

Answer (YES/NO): NO